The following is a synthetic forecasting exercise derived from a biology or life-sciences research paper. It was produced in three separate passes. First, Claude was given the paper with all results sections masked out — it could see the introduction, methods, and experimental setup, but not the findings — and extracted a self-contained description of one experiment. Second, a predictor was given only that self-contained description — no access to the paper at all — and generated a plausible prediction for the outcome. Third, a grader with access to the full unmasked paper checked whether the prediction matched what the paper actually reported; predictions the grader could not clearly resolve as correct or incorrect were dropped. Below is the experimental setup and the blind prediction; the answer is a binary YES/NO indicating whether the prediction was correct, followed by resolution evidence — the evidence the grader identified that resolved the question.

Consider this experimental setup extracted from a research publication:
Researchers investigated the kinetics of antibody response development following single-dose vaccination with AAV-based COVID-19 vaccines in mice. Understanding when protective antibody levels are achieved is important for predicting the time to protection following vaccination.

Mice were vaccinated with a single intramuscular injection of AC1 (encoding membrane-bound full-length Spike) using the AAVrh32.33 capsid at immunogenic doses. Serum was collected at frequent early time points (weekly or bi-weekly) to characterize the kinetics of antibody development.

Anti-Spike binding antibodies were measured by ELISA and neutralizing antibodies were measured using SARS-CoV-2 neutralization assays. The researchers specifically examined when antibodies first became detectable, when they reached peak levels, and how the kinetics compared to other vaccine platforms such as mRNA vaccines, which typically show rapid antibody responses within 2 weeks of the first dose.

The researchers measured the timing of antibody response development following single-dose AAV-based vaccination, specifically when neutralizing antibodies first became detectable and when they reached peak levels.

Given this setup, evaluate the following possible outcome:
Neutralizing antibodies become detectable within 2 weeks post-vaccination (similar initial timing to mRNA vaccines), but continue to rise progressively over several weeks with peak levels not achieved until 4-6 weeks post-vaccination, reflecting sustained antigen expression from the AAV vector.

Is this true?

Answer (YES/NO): NO